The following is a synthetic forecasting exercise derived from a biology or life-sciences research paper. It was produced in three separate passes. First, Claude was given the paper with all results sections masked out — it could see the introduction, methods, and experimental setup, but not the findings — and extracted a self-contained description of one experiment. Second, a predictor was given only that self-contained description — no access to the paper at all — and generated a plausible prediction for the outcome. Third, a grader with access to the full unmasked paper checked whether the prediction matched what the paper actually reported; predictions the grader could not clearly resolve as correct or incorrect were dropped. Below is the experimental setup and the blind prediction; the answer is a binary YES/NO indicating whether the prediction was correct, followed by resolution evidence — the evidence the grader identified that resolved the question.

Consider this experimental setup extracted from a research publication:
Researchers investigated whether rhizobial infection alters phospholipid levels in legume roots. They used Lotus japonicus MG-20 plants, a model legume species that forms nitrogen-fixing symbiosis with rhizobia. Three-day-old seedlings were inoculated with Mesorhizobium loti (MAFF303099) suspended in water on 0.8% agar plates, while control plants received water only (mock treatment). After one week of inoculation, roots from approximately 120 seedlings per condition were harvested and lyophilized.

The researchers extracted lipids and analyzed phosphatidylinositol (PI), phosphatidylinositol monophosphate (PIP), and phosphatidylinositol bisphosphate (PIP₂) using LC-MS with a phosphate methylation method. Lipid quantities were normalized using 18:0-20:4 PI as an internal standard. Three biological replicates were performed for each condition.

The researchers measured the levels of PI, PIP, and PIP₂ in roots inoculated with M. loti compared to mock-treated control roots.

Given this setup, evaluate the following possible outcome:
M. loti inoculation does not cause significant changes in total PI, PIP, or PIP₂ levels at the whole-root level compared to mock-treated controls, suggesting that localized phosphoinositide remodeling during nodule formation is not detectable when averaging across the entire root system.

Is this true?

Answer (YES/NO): NO